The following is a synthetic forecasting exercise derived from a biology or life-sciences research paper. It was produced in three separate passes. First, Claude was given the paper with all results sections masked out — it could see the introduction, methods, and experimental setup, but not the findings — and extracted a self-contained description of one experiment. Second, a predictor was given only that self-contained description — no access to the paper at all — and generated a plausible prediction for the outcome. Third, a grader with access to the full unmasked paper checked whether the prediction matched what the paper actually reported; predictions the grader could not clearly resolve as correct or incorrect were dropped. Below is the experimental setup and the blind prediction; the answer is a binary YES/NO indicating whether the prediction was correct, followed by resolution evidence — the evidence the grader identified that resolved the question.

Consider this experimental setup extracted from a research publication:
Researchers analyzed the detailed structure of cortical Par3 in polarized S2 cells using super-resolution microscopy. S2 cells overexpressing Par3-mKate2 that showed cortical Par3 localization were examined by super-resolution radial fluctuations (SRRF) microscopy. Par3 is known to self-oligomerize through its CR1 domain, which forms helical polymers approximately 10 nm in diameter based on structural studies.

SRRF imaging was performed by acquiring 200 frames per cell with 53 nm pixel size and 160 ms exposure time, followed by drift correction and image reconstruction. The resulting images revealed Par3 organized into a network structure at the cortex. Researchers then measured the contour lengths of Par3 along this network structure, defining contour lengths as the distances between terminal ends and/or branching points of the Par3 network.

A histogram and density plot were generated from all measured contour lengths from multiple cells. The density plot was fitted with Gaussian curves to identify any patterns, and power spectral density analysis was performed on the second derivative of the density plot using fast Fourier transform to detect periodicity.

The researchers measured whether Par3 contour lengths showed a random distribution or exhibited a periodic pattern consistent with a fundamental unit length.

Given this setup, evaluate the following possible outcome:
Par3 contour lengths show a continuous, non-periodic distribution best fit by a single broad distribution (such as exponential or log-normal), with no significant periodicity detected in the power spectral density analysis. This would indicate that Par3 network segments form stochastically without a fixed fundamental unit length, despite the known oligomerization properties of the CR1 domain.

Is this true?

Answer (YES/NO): NO